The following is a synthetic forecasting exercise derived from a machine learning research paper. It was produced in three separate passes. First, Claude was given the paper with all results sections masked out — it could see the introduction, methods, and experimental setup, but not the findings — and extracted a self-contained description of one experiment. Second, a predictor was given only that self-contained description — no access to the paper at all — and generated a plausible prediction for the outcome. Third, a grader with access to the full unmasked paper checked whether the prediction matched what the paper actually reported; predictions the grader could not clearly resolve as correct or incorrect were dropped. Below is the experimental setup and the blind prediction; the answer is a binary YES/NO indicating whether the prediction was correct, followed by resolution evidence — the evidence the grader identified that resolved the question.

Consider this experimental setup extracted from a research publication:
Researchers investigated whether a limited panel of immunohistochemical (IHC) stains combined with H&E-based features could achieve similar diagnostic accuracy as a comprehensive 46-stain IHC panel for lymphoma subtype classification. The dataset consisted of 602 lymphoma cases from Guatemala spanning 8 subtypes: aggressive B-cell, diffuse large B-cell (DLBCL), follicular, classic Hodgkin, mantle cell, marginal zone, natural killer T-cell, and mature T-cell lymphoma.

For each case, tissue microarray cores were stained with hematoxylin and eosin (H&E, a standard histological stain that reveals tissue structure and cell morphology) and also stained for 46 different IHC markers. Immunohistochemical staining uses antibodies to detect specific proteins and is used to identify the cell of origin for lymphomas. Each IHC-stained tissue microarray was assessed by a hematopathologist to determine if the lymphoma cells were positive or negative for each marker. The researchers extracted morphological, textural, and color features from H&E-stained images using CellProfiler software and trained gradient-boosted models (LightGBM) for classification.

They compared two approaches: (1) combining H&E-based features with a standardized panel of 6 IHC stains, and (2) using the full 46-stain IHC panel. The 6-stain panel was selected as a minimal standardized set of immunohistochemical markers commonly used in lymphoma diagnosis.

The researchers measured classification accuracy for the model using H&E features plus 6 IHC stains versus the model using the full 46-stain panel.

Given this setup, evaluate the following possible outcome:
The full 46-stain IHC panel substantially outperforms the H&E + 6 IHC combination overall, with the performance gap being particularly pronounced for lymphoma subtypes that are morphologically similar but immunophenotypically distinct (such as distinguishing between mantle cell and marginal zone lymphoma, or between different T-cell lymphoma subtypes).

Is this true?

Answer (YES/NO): NO